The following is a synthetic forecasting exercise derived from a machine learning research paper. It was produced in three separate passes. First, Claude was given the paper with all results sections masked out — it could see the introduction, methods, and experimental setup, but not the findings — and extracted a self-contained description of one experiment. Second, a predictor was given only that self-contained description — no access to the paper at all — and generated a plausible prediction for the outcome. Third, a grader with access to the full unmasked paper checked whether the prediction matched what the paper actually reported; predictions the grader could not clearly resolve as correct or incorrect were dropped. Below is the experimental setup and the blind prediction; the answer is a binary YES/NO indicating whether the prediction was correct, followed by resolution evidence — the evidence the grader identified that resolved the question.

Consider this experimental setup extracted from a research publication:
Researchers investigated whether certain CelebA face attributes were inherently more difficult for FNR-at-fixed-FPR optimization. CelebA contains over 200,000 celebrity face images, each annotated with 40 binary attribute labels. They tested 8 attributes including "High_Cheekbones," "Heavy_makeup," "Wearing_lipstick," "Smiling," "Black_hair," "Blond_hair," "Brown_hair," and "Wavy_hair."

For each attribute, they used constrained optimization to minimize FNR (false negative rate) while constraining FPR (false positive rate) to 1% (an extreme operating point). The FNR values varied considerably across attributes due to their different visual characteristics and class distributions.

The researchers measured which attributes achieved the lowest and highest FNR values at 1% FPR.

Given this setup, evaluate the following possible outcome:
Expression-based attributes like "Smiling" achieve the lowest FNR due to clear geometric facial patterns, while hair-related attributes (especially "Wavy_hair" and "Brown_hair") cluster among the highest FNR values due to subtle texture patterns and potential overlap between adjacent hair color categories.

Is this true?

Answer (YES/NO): YES